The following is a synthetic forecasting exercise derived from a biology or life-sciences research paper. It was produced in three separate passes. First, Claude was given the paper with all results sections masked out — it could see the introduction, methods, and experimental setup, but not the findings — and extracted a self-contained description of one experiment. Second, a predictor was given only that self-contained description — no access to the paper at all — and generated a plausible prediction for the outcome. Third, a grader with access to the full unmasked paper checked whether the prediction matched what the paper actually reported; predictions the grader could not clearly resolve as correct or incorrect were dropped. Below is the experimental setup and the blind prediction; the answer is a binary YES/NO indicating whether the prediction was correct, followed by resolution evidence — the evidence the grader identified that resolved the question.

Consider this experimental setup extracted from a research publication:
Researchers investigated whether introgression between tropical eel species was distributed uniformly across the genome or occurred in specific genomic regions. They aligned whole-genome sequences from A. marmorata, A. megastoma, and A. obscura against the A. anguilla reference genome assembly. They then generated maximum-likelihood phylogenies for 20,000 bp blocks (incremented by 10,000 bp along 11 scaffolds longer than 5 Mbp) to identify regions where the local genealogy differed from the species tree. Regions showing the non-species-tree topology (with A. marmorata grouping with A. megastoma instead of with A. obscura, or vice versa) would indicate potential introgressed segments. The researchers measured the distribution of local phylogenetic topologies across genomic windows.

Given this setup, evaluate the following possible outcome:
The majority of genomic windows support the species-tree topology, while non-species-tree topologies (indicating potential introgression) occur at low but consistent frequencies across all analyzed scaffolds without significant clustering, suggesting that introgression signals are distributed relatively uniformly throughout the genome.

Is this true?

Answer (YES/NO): YES